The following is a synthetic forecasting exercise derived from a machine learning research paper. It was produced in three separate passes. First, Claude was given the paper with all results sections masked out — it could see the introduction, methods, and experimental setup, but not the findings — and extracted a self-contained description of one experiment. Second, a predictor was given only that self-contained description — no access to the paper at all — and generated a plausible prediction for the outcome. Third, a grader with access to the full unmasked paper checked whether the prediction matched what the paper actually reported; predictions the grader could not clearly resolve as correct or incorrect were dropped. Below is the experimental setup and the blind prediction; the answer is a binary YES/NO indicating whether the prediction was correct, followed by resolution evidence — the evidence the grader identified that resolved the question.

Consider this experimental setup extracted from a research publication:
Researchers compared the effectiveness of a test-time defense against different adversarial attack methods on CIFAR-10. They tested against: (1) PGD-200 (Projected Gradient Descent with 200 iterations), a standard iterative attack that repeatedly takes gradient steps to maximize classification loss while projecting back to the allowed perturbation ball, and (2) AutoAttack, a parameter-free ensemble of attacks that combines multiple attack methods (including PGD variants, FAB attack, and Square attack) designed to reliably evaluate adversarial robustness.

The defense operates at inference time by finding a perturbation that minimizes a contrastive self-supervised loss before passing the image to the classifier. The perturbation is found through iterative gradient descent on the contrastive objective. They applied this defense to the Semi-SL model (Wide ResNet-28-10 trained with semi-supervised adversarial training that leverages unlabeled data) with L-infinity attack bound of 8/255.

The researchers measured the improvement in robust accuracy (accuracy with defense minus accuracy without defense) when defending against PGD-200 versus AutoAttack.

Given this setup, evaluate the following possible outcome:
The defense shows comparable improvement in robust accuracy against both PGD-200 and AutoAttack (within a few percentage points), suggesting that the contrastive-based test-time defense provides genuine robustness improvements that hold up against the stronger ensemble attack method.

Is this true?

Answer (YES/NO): NO